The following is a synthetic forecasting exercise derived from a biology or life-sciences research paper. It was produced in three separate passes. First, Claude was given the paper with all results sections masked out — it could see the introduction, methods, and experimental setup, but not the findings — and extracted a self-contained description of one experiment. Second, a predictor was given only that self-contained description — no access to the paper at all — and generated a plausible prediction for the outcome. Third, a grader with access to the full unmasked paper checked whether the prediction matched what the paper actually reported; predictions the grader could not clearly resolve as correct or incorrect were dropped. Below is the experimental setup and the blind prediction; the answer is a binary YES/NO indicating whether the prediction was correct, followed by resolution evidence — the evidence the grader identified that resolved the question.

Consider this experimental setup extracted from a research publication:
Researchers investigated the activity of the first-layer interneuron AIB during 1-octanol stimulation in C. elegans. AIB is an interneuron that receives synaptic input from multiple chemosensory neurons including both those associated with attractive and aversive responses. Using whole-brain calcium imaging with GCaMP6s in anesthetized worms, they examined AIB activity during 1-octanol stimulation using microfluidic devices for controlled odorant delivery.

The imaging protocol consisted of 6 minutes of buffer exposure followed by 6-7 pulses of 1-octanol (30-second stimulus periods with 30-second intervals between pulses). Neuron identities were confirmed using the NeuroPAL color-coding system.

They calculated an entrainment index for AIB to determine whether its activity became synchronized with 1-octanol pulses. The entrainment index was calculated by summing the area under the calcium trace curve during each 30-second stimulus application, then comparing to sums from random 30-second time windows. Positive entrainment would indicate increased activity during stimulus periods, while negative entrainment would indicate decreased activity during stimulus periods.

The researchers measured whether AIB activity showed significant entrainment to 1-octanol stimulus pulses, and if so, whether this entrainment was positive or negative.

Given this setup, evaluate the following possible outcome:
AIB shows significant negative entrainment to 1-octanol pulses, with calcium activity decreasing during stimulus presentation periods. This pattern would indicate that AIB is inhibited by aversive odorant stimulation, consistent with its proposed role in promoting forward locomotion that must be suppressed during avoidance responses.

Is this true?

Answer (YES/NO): NO